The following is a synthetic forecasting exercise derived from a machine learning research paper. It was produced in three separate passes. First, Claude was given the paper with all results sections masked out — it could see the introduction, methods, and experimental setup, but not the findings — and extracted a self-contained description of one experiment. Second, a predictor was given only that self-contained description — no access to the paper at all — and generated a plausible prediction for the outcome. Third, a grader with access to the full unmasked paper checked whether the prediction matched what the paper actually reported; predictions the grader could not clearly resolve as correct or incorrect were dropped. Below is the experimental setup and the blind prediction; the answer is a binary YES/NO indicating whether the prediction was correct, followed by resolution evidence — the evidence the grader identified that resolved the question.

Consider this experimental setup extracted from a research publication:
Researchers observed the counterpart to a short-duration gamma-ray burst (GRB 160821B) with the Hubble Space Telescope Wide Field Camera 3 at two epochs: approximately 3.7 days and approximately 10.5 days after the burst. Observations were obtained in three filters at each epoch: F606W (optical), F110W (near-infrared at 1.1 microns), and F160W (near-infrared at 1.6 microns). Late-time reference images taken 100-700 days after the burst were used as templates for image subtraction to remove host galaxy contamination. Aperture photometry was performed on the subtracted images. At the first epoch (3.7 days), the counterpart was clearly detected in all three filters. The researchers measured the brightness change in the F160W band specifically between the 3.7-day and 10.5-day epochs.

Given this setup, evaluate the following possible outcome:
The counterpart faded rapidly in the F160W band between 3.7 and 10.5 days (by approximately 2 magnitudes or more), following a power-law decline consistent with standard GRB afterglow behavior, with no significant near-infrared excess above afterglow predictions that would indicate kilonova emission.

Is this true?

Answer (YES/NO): NO